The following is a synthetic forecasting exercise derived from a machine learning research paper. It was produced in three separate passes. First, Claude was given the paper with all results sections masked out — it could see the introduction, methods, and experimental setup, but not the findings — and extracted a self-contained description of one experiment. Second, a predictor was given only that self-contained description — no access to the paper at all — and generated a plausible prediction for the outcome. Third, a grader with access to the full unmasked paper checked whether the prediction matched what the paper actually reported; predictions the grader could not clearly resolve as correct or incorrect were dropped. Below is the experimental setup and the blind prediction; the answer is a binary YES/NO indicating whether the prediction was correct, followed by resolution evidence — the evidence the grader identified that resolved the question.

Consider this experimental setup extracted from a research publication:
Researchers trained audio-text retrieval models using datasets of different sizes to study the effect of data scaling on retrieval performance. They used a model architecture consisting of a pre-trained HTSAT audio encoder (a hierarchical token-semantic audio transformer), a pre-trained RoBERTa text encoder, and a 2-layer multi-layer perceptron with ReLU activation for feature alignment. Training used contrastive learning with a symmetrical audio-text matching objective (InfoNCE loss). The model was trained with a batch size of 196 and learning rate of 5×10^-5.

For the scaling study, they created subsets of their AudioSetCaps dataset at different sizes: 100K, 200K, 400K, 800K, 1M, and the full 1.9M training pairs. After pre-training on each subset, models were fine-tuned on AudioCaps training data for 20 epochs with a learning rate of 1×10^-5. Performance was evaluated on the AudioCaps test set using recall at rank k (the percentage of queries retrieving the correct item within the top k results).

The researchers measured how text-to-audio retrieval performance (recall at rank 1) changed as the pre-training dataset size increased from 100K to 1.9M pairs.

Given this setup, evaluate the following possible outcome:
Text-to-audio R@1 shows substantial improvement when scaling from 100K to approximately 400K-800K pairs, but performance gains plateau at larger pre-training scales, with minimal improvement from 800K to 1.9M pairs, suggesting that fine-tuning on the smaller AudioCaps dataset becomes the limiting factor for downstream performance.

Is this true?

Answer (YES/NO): NO